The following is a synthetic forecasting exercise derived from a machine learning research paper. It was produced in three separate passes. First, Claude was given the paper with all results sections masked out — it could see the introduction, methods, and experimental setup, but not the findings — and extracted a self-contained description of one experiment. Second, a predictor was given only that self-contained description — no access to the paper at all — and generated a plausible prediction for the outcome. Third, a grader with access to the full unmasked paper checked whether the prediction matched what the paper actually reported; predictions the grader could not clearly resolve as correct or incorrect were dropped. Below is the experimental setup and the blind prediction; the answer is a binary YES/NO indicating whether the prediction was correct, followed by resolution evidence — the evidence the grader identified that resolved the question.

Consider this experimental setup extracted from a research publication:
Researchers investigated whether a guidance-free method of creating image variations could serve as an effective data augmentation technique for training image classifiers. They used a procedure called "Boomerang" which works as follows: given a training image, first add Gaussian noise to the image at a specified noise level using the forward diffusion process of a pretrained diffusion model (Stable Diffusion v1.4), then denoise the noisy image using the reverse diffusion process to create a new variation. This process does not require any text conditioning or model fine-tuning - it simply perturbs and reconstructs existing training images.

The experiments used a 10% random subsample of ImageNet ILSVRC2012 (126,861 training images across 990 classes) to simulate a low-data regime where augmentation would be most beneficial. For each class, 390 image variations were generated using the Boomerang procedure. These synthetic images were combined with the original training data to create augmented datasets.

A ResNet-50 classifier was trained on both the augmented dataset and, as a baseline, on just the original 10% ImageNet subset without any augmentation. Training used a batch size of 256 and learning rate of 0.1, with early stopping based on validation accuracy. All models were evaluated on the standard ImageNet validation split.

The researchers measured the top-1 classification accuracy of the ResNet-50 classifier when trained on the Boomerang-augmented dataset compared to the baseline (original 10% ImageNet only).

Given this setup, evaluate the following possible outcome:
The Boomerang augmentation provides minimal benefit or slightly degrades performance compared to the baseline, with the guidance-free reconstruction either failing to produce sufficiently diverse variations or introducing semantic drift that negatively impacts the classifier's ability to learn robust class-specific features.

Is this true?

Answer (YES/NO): YES